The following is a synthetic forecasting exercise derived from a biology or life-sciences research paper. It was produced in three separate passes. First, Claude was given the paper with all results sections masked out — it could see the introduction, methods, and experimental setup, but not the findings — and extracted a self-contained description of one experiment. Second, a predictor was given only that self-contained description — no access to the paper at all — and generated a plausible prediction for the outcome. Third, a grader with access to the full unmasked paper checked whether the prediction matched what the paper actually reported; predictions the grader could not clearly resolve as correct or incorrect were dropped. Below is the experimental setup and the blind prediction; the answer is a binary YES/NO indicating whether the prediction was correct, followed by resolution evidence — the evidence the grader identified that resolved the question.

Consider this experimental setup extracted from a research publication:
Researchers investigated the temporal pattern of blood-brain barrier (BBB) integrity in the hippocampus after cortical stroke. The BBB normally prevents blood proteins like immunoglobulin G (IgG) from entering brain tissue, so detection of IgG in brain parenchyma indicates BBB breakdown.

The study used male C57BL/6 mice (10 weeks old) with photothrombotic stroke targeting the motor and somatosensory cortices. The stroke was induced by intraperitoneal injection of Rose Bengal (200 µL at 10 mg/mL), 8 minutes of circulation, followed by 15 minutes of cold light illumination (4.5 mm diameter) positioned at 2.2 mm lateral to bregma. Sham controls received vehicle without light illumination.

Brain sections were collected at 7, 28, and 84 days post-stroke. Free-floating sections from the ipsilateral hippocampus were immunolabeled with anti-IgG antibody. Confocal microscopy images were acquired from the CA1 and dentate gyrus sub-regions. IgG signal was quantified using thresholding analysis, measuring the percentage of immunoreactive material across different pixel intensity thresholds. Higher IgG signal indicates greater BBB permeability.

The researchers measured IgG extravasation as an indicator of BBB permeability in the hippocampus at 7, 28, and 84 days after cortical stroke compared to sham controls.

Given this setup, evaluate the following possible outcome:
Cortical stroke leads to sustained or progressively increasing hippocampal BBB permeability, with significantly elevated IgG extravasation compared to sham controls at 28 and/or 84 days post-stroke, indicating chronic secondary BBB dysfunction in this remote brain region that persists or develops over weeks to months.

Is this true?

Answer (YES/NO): YES